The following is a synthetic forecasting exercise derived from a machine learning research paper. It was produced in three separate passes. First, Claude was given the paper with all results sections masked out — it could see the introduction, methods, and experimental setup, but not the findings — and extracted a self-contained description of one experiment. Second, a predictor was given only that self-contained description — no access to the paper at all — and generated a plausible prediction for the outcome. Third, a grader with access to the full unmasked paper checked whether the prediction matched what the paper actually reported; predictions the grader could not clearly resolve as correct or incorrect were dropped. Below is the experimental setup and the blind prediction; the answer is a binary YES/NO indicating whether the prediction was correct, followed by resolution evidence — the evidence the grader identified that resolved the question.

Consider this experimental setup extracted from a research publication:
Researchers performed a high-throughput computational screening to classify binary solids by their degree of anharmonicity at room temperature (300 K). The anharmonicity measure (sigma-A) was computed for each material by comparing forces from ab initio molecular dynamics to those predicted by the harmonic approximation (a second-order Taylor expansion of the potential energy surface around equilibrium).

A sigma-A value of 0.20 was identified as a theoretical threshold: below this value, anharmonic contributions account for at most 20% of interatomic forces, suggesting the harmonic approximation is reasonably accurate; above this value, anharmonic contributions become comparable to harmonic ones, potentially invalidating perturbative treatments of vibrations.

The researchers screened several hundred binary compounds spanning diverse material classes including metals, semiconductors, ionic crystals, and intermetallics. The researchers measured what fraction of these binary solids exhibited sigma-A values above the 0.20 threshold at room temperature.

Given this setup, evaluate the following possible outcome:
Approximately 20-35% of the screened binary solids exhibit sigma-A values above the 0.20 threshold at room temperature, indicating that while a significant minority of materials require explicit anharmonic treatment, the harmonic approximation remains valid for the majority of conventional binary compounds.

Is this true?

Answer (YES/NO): NO